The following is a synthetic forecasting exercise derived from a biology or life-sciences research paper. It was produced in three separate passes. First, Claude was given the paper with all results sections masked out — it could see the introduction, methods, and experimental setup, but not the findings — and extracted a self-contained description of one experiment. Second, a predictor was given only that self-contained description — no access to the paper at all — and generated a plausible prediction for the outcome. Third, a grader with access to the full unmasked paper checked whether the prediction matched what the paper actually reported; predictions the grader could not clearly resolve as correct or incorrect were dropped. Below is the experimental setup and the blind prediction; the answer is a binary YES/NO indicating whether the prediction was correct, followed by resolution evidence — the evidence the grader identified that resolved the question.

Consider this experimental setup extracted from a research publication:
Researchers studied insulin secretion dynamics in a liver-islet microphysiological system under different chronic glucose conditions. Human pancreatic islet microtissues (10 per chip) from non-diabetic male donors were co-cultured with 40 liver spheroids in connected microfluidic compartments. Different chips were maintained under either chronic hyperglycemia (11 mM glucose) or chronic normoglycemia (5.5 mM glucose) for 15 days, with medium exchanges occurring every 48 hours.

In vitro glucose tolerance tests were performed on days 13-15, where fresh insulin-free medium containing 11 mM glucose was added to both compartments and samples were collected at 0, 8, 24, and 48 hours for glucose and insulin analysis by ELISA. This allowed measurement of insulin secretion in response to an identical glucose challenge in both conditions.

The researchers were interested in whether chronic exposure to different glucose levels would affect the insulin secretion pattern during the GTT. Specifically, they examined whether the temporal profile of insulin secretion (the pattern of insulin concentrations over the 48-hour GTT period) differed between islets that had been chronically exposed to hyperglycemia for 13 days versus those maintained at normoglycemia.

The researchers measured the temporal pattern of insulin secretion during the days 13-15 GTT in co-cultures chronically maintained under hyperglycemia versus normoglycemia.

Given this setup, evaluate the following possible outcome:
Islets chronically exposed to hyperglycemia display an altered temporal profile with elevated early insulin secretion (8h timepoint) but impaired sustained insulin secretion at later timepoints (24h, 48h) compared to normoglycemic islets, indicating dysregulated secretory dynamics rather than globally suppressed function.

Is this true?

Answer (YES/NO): NO